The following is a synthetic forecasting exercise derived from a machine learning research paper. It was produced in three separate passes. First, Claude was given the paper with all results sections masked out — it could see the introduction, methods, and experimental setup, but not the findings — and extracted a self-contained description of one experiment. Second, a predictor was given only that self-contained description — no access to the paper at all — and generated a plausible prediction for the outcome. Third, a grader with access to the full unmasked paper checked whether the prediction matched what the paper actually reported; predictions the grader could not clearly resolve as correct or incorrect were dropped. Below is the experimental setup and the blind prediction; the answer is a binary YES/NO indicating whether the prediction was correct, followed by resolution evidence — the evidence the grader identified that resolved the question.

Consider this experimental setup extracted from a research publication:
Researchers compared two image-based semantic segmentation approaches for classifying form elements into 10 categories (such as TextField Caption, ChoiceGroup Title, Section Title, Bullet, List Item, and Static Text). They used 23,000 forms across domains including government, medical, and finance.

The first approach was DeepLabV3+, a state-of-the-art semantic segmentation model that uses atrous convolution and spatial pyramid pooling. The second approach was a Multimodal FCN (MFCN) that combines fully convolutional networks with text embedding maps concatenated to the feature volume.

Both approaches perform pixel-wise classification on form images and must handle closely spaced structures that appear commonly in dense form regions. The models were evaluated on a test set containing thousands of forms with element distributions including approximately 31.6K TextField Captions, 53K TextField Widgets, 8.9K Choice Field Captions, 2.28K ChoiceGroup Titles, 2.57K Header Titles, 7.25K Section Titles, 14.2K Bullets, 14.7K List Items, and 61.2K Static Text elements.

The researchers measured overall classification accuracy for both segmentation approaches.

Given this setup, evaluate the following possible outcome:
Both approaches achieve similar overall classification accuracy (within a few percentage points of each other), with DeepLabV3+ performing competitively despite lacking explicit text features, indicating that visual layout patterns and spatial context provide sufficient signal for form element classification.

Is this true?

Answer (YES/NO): NO